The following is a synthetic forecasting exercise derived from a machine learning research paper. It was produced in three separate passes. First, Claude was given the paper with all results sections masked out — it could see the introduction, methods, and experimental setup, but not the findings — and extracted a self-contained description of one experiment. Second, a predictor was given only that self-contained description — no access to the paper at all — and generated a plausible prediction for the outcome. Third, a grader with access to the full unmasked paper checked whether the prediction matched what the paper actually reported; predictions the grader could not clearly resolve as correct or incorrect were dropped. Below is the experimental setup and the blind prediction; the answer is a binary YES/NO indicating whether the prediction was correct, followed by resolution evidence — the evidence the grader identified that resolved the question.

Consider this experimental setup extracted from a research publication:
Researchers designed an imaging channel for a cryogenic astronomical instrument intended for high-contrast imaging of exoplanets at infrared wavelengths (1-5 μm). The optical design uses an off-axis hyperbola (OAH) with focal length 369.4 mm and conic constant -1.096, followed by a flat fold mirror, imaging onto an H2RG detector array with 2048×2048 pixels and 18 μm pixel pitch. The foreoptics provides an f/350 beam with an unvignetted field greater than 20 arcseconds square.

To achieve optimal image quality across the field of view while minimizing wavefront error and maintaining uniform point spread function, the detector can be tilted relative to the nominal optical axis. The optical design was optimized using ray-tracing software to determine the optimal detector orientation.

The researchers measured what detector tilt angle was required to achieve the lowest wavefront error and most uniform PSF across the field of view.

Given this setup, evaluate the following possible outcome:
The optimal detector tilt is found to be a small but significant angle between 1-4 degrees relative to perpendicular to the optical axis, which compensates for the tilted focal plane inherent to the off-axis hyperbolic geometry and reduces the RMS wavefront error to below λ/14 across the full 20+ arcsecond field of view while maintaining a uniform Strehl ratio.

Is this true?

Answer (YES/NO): NO